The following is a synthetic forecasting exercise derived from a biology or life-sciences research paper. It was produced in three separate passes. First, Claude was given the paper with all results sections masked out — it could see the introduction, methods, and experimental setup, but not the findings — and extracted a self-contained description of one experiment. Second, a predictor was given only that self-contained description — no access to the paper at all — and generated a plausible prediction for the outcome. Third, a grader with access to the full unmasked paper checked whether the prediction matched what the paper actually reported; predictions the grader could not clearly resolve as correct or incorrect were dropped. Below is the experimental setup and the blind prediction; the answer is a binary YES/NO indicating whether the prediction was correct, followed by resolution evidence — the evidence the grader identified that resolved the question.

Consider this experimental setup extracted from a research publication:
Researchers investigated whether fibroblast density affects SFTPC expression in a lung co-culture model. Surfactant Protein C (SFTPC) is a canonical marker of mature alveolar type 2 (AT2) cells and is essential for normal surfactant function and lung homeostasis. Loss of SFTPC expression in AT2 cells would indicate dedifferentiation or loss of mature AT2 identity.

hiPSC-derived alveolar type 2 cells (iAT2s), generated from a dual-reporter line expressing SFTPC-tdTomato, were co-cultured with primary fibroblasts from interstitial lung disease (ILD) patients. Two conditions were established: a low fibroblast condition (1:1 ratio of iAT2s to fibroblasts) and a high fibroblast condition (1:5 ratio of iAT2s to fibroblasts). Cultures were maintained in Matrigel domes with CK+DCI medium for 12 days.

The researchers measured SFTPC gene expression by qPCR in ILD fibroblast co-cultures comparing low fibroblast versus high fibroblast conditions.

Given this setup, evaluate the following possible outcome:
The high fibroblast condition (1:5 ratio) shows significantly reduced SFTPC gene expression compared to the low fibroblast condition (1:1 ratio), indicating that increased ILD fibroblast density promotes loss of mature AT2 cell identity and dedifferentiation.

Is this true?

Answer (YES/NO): NO